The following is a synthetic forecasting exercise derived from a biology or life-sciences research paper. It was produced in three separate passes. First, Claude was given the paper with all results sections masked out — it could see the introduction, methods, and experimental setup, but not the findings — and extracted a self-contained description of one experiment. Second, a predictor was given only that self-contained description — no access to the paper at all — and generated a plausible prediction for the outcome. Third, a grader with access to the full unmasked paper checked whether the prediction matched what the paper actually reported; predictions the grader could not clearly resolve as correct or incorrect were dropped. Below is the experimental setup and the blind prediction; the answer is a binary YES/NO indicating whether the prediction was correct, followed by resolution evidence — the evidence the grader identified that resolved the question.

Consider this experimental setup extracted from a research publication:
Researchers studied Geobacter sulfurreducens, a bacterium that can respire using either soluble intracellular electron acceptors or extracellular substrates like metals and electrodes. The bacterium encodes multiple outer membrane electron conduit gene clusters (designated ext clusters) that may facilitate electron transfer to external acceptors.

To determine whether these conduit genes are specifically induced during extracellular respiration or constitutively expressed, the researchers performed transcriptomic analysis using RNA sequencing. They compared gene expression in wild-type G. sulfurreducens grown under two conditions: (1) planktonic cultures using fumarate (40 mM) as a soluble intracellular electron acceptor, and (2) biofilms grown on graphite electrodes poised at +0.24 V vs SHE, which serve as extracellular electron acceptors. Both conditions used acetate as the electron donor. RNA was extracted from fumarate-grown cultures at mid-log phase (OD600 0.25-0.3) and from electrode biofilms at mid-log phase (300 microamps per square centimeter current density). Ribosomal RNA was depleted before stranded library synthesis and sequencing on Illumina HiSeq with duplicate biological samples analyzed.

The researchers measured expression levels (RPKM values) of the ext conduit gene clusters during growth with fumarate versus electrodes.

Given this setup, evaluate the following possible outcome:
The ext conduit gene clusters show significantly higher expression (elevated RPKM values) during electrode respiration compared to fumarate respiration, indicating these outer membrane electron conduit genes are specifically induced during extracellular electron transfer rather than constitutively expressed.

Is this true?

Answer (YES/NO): NO